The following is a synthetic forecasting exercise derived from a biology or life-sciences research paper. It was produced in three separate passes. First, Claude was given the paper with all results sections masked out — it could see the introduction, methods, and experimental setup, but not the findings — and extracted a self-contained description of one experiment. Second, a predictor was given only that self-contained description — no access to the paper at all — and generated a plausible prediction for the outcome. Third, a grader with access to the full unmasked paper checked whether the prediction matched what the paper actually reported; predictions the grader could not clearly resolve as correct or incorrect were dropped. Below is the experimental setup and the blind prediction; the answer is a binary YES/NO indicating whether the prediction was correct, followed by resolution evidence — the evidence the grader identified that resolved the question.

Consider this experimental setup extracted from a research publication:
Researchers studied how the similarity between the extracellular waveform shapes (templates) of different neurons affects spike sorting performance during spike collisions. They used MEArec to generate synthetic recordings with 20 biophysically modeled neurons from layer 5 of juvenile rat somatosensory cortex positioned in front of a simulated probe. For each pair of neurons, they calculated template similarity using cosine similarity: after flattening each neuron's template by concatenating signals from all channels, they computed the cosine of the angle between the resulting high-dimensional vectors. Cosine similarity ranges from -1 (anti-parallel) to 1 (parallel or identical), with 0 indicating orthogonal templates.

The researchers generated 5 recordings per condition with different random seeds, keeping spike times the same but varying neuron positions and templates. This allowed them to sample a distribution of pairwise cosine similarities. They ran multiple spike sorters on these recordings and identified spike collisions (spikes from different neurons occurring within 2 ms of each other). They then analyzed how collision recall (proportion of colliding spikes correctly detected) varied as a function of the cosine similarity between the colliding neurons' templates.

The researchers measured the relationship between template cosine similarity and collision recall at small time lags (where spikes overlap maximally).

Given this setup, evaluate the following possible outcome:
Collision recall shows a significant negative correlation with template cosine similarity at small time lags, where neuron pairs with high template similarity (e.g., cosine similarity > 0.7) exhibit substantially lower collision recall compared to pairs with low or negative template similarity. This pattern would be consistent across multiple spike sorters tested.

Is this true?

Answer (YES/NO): NO